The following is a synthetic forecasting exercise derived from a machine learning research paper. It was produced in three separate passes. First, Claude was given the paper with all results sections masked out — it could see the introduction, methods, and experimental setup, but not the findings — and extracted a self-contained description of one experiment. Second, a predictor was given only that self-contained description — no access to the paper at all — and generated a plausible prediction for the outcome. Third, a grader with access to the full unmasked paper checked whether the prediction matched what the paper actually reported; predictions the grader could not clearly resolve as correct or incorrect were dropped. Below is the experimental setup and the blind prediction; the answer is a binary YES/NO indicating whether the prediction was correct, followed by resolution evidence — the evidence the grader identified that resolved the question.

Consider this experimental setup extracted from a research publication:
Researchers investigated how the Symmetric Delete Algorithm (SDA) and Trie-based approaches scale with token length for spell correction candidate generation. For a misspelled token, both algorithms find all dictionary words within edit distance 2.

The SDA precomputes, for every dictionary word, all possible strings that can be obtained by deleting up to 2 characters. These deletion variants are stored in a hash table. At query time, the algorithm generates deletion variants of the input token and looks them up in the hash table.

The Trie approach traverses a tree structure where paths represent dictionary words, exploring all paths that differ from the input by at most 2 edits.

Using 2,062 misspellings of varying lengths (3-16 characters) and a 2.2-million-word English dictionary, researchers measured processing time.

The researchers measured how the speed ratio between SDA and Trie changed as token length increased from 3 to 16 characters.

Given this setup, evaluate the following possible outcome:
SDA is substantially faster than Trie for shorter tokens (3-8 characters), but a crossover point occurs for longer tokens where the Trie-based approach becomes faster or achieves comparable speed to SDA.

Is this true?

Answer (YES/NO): NO